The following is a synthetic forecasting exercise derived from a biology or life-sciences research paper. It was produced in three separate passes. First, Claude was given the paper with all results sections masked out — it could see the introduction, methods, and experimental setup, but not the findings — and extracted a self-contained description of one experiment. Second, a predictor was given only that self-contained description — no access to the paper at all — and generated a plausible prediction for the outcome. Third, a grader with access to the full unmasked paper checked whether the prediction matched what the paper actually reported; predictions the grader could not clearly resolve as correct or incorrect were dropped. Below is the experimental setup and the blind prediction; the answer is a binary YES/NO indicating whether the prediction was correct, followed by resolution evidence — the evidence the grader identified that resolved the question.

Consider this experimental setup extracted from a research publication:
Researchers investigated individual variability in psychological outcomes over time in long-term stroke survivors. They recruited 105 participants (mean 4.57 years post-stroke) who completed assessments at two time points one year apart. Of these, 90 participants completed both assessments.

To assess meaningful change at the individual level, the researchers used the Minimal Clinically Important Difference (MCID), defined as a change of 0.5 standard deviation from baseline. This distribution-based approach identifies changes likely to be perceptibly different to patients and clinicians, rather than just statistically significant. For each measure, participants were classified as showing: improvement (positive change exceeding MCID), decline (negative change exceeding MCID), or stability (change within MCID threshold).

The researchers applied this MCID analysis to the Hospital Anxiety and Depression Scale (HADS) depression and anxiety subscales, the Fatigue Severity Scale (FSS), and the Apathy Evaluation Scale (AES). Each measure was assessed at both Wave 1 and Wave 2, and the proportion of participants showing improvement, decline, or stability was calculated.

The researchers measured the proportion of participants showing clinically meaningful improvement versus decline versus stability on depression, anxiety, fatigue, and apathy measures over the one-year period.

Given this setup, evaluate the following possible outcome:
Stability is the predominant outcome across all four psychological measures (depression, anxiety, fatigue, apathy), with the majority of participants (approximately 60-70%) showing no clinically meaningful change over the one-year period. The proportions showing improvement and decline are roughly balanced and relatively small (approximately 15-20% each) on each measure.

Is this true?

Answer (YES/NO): NO